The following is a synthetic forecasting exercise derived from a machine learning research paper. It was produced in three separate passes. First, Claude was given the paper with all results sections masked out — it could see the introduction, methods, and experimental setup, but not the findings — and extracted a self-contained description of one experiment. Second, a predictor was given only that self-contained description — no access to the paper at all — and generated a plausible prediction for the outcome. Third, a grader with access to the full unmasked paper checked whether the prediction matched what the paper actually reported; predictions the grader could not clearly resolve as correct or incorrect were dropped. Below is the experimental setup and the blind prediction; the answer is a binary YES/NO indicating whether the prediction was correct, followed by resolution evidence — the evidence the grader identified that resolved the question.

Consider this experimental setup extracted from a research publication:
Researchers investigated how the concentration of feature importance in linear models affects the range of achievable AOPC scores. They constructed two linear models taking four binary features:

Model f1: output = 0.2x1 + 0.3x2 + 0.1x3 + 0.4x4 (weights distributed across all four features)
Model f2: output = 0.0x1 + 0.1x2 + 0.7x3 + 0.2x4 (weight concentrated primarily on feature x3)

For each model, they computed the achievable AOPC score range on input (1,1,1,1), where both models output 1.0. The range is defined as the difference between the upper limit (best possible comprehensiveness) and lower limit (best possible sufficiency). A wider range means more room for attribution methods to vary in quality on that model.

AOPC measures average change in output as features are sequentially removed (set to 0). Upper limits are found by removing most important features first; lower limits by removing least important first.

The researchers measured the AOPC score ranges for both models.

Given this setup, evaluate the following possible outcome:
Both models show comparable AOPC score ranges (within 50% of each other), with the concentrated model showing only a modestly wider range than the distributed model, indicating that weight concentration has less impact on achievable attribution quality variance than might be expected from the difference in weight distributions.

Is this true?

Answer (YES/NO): NO